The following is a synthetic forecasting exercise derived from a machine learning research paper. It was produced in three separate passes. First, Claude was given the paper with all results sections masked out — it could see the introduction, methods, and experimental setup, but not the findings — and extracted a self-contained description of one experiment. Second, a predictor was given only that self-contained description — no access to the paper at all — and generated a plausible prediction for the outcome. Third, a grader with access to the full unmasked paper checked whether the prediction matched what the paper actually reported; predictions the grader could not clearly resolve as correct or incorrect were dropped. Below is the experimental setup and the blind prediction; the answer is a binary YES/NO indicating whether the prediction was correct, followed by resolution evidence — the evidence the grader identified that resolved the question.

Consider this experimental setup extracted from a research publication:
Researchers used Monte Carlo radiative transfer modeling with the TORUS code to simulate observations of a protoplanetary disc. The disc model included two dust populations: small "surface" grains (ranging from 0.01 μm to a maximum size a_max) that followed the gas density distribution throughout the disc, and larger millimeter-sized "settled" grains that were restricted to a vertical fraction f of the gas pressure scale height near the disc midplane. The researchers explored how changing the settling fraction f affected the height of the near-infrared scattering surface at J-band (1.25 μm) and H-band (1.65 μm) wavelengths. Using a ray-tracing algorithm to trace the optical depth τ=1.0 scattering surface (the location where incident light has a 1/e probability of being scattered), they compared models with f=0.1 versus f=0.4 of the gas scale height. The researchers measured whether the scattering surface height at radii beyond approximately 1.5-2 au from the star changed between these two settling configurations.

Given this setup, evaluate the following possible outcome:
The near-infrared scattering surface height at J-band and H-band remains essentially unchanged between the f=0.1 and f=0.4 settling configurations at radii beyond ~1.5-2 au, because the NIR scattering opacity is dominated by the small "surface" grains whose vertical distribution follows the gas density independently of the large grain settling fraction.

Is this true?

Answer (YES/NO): YES